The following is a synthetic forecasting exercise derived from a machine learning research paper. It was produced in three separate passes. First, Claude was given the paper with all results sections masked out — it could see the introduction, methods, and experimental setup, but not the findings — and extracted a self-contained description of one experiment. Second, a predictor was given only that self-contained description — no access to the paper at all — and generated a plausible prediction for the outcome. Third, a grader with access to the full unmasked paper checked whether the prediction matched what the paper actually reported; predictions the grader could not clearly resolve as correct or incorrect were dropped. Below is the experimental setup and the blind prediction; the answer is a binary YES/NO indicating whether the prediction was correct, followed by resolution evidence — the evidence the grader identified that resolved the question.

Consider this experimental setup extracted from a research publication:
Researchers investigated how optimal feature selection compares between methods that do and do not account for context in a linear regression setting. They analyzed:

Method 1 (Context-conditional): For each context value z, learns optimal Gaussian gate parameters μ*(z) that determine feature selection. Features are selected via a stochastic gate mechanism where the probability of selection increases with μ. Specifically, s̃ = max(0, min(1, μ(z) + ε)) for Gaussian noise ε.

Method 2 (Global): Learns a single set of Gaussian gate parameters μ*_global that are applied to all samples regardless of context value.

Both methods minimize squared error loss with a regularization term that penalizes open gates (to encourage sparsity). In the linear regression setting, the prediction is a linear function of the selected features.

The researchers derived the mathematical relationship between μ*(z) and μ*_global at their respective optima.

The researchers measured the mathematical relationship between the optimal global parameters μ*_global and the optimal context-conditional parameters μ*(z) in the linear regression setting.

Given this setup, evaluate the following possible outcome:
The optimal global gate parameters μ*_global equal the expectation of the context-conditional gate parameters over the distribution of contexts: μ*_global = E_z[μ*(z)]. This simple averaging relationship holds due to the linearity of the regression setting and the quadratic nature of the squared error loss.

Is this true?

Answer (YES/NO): YES